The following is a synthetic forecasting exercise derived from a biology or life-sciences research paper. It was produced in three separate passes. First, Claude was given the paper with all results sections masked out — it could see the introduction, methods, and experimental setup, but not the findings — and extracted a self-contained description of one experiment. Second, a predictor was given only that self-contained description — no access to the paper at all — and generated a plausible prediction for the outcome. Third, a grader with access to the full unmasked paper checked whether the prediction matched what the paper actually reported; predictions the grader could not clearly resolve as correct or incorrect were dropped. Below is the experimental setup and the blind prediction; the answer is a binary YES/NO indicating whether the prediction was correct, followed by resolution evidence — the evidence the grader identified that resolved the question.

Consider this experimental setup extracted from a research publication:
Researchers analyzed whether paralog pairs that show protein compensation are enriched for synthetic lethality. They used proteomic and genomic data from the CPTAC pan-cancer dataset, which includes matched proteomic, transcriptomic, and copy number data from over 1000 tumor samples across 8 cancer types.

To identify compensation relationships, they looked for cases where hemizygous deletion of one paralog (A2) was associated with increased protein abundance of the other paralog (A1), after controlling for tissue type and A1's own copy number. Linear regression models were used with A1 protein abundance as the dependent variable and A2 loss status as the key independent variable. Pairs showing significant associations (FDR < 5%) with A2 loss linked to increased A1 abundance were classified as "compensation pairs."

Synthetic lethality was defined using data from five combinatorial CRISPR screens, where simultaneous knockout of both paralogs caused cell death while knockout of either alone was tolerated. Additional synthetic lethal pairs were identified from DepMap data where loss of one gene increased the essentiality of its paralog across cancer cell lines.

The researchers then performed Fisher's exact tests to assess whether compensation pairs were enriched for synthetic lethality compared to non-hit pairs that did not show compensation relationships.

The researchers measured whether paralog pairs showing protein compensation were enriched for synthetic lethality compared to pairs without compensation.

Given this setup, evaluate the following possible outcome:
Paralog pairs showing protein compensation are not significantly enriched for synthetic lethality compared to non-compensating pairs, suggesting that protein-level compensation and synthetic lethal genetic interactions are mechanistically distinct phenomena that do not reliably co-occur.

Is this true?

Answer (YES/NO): NO